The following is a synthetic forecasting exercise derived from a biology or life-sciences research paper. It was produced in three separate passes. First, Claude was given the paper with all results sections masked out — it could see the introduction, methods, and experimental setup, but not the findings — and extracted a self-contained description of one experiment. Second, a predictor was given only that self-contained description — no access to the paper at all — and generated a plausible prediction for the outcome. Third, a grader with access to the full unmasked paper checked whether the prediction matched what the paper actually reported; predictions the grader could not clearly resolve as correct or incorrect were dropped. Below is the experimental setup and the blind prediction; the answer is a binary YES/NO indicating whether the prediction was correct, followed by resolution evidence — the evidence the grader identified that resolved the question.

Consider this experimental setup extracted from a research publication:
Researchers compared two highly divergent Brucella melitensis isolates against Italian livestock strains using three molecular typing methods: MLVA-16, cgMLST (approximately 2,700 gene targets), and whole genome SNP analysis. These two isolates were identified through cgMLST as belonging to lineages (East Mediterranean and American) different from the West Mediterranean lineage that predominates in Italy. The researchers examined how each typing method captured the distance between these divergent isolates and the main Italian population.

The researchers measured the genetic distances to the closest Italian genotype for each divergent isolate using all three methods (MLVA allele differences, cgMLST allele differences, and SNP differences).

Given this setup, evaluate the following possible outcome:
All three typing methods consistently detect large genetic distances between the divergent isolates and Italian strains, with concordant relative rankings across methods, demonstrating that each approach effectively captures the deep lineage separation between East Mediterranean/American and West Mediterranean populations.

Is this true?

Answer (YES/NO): NO